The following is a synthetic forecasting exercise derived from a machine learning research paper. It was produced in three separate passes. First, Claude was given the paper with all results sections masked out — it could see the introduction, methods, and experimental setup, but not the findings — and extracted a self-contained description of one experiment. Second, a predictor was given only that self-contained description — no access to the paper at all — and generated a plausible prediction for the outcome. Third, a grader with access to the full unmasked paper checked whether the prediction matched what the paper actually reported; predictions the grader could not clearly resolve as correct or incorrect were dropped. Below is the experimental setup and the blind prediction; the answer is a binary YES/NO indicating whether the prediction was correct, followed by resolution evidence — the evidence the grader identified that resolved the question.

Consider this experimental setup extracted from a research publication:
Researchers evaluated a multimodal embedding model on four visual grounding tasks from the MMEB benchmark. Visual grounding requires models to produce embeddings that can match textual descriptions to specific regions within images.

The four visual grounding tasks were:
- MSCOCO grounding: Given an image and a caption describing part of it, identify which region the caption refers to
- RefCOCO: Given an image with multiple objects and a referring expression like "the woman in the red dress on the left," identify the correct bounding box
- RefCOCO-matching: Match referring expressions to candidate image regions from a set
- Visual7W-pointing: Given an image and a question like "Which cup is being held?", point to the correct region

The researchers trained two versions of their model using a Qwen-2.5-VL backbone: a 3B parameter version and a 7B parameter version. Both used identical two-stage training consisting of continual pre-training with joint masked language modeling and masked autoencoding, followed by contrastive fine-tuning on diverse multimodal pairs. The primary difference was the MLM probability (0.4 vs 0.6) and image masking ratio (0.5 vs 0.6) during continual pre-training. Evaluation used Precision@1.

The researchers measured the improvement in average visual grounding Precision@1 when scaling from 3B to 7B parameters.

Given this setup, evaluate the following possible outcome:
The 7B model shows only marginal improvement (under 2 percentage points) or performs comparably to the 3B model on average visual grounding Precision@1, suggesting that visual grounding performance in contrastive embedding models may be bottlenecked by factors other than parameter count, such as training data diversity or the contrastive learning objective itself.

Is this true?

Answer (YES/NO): NO